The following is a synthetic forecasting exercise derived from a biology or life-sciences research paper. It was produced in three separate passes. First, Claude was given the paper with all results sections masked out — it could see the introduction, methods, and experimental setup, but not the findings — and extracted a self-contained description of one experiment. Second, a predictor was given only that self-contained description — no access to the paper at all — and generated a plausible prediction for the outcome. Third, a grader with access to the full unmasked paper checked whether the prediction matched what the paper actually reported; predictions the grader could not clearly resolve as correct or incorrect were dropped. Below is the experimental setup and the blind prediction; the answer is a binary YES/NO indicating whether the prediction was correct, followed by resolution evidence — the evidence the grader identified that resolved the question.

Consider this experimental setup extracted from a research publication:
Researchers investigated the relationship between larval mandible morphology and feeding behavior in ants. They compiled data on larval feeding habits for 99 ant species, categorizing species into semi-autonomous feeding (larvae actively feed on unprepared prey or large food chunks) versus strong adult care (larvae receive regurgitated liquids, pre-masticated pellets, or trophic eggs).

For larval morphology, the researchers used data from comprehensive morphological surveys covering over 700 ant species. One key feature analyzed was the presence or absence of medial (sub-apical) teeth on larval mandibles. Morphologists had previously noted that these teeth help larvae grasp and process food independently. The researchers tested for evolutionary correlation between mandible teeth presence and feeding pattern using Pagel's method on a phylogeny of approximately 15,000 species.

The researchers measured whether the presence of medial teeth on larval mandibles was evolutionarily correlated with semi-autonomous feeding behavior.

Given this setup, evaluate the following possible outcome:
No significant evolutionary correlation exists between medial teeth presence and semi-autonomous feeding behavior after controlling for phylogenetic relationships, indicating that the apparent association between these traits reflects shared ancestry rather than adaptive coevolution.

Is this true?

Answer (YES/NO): NO